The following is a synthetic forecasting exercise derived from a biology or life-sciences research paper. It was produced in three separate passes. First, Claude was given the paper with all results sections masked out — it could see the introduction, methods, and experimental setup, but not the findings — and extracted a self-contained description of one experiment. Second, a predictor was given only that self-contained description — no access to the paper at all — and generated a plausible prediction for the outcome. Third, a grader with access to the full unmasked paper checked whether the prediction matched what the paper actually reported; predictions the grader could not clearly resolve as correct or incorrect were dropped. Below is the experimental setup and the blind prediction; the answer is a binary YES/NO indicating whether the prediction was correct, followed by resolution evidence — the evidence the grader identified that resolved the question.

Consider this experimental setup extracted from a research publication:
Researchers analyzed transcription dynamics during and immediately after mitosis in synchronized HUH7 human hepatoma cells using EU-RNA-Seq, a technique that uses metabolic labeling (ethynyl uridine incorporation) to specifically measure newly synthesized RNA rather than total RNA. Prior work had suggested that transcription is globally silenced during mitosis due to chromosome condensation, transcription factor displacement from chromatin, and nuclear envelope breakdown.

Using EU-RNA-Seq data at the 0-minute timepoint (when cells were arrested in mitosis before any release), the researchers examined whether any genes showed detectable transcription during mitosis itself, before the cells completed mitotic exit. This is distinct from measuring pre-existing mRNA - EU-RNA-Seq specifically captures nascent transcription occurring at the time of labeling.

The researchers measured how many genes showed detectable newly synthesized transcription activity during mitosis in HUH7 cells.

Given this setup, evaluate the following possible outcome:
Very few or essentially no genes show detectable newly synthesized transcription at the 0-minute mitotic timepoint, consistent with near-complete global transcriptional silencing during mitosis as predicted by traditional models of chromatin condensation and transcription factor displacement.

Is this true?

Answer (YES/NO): NO